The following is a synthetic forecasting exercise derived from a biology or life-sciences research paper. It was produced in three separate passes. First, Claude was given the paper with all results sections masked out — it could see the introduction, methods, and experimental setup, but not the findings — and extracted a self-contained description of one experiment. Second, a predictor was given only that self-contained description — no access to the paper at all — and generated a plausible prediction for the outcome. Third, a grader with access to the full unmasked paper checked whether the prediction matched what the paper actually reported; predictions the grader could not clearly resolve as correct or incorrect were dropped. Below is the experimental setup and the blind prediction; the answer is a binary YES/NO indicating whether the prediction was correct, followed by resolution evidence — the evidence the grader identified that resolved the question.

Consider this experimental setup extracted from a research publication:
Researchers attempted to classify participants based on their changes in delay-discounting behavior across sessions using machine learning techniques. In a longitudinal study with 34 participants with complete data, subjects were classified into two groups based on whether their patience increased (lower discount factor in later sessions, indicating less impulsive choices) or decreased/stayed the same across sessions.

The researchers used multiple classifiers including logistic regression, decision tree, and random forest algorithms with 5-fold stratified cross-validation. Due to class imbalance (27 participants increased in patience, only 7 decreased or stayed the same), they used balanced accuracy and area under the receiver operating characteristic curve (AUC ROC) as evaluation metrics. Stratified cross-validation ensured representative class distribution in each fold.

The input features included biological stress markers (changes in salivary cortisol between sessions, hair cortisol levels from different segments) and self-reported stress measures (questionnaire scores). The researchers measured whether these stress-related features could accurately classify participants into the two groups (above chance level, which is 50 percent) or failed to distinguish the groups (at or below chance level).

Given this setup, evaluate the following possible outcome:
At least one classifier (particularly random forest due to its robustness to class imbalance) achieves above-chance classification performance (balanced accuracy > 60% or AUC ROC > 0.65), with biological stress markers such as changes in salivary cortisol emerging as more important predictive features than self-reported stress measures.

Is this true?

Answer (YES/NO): NO